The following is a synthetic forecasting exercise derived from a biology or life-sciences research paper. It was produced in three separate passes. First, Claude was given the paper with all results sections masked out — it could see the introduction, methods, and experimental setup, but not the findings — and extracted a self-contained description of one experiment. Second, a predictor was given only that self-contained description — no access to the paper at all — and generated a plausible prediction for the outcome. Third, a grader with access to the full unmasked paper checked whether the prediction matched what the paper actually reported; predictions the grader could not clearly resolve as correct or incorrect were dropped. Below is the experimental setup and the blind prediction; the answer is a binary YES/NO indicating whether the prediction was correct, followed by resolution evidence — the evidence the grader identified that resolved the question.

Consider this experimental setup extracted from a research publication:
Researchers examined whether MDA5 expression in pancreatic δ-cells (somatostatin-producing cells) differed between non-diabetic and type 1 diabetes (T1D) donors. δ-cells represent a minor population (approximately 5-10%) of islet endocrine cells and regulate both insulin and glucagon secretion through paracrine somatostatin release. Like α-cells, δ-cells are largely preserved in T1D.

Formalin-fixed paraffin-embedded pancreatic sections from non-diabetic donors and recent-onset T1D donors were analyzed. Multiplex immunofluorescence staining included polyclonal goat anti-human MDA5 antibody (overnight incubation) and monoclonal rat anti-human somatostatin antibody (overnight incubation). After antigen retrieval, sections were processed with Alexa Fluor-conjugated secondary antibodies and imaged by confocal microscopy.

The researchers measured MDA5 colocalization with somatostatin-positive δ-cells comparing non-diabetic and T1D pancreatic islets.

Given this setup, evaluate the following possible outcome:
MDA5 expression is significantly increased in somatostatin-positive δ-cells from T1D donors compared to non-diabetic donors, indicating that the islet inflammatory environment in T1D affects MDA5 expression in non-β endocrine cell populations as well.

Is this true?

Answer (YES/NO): NO